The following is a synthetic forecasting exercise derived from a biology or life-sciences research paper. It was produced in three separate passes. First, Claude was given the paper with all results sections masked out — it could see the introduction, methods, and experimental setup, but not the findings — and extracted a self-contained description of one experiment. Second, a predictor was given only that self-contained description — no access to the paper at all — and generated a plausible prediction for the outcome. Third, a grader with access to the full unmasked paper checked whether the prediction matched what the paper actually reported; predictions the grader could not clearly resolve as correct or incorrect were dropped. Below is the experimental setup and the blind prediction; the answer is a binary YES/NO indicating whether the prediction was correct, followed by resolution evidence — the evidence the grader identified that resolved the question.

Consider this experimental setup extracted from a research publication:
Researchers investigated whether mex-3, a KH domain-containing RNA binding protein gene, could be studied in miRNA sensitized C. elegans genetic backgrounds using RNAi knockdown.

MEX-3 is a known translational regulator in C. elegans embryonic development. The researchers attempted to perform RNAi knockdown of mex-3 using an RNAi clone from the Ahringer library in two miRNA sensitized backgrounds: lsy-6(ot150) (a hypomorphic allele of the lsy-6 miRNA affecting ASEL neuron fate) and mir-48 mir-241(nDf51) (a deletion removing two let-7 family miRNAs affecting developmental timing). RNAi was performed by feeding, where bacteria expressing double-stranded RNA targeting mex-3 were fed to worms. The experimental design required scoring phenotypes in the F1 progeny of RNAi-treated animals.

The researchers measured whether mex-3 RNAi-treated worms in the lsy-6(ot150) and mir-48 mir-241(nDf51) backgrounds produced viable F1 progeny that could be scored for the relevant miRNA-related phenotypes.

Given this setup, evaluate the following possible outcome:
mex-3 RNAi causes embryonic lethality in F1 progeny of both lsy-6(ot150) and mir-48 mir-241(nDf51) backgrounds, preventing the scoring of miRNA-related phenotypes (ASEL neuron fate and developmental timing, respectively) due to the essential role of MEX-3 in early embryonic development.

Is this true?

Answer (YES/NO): YES